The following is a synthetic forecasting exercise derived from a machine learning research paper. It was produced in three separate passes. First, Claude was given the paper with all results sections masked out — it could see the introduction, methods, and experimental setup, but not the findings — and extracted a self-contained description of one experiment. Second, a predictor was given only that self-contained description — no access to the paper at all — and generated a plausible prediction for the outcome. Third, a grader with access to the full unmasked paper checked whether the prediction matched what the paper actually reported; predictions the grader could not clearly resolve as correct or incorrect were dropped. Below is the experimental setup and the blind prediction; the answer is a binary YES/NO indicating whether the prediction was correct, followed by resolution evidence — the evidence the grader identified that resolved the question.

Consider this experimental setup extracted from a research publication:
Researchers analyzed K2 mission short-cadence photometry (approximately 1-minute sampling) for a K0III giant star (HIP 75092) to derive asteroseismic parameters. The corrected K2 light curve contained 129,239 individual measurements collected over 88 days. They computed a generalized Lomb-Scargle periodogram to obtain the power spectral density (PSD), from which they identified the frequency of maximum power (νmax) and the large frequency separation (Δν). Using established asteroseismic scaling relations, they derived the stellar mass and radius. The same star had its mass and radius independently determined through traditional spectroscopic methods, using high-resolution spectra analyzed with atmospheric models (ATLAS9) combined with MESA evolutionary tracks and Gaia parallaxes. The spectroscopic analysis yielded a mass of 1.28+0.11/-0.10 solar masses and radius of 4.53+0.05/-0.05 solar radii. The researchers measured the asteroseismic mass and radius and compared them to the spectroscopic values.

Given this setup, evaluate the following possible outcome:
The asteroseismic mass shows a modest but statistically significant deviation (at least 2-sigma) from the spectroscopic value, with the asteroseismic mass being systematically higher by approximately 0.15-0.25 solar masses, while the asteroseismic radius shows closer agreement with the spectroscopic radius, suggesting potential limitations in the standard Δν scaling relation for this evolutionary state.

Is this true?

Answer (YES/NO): NO